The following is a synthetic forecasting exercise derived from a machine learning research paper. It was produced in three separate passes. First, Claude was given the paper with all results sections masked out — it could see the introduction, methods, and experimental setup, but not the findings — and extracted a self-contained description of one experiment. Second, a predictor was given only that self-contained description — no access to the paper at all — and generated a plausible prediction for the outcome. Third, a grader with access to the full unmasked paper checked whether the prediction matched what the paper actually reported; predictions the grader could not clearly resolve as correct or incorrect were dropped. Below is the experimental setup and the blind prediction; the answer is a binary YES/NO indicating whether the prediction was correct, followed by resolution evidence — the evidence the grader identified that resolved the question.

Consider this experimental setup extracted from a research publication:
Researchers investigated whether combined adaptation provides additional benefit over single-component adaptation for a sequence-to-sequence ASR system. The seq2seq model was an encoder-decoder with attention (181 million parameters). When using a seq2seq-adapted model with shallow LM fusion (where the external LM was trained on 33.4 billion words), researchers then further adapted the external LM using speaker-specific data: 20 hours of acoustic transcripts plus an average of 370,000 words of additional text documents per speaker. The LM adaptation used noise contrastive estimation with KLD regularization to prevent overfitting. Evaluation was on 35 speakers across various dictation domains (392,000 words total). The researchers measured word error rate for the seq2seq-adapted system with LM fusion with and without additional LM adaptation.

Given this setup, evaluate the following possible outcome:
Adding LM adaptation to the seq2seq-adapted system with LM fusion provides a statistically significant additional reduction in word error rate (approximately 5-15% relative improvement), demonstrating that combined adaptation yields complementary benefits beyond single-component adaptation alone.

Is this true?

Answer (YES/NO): NO